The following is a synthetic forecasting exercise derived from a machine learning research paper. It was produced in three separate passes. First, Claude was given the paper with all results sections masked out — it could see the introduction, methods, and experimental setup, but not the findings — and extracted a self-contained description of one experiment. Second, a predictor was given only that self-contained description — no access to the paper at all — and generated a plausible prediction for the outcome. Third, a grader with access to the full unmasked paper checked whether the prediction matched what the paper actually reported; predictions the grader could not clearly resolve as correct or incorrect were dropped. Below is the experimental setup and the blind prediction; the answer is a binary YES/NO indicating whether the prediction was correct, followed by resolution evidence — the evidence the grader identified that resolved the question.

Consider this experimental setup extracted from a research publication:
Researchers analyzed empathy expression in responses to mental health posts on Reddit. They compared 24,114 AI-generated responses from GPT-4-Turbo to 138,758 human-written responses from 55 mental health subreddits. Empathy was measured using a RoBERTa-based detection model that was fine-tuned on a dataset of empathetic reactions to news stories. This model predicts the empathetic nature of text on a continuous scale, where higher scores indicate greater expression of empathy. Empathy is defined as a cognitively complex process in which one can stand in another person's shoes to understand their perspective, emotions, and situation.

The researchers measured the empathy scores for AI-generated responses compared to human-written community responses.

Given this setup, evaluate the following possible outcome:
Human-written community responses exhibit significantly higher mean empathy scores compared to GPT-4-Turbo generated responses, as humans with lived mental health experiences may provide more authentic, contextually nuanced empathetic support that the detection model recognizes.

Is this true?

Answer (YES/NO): NO